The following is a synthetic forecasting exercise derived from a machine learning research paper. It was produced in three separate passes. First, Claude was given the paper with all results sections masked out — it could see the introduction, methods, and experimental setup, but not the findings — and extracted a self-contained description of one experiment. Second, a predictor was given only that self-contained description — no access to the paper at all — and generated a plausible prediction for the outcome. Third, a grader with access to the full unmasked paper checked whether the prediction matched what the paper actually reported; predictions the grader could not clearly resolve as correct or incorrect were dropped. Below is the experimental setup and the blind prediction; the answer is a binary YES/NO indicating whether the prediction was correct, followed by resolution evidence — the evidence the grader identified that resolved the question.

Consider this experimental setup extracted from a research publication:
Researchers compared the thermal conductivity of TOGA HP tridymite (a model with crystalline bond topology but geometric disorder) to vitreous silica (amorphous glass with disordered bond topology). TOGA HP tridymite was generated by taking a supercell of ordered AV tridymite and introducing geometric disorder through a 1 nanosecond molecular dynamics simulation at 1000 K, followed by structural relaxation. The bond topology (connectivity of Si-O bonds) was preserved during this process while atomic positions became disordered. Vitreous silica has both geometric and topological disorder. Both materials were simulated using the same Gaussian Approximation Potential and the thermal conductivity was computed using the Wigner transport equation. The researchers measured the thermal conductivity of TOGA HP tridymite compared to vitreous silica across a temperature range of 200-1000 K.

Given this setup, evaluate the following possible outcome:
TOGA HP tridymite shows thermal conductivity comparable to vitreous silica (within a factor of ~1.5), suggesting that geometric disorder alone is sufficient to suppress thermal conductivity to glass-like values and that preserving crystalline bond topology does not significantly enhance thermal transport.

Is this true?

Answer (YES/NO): NO